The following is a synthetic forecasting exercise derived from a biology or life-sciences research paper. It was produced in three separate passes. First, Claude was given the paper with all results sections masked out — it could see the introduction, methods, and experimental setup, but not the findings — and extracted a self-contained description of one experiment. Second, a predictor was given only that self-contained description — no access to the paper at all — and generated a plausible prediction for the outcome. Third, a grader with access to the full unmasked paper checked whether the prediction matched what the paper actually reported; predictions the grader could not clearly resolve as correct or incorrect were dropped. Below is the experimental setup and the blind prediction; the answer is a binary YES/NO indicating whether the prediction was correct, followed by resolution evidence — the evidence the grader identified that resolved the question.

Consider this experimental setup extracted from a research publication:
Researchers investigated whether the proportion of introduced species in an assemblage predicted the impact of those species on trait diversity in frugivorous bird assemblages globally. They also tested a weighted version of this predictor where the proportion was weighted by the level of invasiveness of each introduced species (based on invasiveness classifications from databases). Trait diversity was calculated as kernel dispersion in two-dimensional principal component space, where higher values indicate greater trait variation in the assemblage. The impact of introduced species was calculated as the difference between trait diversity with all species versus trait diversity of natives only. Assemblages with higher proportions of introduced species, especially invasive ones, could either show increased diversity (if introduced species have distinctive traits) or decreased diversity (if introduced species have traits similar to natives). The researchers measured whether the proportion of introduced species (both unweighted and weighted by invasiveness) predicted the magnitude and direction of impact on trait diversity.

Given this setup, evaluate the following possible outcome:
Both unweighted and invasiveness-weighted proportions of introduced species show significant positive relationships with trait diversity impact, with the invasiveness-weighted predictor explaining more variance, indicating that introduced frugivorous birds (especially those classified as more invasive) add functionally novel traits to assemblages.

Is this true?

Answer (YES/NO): NO